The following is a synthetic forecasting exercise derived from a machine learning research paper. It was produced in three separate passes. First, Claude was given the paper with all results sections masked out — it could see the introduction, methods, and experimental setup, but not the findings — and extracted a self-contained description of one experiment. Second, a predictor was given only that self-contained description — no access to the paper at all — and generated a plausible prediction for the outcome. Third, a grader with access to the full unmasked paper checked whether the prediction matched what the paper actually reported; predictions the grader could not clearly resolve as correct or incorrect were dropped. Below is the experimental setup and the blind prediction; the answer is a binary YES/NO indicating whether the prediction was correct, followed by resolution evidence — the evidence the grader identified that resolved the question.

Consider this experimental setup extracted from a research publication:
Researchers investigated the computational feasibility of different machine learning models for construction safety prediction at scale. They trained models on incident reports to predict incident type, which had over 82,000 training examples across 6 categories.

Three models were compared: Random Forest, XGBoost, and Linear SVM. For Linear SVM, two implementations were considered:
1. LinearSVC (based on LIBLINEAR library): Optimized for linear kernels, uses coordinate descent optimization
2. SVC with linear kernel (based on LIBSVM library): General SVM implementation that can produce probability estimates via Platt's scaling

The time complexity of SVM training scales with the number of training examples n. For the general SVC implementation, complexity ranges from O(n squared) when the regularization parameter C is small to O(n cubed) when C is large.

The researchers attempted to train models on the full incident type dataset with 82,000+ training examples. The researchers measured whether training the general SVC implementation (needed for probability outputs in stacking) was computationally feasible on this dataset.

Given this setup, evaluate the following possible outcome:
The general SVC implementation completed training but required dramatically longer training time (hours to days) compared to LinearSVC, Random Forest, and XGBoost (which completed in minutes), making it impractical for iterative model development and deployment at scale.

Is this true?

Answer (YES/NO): NO